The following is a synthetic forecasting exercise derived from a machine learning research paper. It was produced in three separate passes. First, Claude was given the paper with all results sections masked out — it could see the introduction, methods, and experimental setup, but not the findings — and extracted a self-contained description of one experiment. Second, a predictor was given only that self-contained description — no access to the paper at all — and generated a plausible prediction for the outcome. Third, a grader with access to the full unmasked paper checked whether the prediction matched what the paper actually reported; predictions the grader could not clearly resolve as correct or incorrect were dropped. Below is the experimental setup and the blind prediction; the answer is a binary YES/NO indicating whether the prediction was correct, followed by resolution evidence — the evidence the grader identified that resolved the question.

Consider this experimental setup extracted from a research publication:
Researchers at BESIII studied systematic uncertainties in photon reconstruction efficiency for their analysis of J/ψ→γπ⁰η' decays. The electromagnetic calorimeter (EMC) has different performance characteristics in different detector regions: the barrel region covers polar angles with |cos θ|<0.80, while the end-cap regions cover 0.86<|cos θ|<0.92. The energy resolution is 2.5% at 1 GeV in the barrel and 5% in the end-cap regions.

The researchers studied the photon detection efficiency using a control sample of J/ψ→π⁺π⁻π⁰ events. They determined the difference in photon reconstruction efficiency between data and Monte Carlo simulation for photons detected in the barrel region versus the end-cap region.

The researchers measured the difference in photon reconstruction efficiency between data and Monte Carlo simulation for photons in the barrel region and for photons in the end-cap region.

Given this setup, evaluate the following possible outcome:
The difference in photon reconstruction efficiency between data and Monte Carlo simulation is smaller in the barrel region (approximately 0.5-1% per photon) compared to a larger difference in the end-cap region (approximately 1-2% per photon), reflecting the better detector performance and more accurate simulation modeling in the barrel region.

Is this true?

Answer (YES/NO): YES